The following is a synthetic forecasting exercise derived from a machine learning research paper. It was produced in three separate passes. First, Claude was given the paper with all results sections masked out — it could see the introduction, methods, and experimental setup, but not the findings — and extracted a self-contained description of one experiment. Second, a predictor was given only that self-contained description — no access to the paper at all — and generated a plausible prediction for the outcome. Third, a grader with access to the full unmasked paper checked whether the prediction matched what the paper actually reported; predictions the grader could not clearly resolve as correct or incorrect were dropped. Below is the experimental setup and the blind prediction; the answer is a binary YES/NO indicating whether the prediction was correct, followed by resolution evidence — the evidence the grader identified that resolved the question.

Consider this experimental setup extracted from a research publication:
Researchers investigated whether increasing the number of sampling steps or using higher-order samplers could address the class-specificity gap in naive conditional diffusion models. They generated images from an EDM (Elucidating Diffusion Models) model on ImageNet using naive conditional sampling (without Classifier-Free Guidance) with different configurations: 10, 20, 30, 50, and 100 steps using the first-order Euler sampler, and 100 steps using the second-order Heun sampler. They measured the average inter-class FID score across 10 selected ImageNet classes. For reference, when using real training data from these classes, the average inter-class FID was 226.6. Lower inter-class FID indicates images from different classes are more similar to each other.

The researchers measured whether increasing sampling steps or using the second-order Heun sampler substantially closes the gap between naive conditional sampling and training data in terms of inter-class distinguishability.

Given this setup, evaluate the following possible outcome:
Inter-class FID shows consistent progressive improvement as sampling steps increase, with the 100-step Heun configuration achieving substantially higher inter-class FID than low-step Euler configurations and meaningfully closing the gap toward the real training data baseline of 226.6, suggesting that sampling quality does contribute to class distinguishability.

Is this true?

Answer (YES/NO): NO